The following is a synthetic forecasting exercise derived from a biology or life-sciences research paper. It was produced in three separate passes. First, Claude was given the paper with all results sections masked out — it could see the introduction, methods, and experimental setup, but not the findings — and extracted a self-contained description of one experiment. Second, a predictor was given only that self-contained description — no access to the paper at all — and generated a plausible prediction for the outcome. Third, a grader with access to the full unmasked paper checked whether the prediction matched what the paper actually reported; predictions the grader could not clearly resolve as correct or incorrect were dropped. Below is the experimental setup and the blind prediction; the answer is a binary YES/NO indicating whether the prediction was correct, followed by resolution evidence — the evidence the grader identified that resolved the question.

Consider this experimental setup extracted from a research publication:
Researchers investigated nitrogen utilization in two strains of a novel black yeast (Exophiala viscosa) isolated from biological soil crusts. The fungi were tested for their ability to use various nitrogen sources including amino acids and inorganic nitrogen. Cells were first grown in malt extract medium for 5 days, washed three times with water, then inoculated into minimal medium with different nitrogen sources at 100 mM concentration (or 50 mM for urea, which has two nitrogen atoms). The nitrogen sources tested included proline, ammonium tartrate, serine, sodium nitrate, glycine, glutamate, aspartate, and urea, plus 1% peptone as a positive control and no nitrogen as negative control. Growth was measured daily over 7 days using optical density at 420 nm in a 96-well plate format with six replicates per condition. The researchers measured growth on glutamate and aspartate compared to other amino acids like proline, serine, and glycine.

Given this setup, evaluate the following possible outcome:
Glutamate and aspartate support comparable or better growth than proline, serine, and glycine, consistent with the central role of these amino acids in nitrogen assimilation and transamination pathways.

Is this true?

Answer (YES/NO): NO